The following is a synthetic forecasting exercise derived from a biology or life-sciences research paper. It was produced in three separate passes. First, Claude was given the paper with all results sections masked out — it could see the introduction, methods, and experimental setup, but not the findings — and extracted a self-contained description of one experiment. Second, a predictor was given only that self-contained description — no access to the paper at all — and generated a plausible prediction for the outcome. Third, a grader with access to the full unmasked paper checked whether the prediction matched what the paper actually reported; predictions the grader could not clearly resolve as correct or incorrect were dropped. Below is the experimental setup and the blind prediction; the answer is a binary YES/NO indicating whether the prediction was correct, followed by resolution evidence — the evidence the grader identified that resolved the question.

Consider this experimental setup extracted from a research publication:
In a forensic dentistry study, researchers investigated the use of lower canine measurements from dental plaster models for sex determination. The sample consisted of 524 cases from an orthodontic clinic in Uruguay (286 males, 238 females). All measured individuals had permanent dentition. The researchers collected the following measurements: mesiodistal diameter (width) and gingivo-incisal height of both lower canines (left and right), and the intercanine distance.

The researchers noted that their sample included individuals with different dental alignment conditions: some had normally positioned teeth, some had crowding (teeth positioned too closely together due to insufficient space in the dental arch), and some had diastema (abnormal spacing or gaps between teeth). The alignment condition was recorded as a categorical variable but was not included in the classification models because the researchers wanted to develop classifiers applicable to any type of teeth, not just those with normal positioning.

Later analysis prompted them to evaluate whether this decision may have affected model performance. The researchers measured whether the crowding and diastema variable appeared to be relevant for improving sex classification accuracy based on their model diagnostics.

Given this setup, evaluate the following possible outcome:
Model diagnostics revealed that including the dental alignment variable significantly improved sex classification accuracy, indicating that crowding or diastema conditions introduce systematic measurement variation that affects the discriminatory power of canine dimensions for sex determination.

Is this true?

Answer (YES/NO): NO